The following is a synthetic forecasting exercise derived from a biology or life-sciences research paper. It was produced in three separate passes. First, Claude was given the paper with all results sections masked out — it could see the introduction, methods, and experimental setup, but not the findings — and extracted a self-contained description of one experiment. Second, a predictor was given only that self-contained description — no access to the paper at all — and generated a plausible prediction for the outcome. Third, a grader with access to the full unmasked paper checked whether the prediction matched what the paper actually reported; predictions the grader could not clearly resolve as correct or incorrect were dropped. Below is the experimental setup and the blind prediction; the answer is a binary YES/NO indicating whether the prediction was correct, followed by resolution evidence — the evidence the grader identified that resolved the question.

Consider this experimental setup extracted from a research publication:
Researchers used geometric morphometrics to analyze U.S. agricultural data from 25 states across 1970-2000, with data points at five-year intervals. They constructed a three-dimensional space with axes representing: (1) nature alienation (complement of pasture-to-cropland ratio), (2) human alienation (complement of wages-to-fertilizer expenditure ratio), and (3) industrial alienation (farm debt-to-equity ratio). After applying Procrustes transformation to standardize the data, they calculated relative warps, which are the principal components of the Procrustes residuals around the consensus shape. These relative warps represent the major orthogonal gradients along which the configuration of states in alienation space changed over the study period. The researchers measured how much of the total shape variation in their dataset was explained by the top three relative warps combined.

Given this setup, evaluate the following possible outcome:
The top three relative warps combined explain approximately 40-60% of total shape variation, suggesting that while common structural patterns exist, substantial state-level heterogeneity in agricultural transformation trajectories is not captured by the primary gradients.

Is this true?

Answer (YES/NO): NO